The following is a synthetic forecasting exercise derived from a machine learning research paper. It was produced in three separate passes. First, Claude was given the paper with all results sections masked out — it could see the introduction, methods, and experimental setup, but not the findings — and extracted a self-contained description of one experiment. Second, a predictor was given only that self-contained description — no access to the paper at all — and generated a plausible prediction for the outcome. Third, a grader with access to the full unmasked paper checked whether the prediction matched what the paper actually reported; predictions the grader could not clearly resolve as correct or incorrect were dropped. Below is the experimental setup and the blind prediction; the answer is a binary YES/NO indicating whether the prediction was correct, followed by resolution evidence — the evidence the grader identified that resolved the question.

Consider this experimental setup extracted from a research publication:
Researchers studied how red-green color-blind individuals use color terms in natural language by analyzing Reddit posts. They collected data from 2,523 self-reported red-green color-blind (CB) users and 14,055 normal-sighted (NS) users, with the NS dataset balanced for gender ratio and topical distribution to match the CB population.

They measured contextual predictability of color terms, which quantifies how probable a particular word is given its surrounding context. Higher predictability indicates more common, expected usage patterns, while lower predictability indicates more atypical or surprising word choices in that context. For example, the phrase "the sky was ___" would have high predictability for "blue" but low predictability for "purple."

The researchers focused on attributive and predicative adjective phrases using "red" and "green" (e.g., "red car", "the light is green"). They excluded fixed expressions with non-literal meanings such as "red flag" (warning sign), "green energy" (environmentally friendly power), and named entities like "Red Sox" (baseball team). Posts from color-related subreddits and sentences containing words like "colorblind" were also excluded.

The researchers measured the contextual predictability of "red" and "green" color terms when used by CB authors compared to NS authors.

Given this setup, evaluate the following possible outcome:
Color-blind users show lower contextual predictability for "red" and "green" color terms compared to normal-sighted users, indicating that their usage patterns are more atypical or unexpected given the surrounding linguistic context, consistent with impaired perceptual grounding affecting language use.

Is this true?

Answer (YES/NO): YES